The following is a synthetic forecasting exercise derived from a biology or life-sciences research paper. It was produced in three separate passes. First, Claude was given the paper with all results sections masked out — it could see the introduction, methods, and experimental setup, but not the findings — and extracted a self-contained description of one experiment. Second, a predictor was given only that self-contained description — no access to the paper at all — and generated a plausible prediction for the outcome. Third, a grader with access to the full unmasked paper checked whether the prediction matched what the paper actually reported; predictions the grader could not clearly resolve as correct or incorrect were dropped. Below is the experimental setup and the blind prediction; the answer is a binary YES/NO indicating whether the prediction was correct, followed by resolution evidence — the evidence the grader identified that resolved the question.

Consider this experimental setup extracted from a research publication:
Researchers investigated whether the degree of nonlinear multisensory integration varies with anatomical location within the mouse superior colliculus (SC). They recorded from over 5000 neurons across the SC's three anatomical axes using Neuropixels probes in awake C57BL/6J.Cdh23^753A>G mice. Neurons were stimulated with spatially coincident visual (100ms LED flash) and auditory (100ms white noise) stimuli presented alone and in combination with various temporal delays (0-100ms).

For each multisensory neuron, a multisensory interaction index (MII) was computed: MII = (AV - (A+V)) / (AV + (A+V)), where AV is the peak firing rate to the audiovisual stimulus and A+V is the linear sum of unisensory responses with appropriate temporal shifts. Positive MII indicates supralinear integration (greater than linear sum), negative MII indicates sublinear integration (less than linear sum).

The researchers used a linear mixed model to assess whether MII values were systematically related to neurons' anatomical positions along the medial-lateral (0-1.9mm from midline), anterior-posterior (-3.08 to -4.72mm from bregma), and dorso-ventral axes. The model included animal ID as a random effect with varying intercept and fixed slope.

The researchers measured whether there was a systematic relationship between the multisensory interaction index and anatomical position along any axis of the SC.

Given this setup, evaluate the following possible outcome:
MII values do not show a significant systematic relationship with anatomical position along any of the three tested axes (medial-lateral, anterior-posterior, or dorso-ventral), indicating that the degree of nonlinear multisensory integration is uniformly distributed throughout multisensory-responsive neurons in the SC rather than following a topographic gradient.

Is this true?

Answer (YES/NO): NO